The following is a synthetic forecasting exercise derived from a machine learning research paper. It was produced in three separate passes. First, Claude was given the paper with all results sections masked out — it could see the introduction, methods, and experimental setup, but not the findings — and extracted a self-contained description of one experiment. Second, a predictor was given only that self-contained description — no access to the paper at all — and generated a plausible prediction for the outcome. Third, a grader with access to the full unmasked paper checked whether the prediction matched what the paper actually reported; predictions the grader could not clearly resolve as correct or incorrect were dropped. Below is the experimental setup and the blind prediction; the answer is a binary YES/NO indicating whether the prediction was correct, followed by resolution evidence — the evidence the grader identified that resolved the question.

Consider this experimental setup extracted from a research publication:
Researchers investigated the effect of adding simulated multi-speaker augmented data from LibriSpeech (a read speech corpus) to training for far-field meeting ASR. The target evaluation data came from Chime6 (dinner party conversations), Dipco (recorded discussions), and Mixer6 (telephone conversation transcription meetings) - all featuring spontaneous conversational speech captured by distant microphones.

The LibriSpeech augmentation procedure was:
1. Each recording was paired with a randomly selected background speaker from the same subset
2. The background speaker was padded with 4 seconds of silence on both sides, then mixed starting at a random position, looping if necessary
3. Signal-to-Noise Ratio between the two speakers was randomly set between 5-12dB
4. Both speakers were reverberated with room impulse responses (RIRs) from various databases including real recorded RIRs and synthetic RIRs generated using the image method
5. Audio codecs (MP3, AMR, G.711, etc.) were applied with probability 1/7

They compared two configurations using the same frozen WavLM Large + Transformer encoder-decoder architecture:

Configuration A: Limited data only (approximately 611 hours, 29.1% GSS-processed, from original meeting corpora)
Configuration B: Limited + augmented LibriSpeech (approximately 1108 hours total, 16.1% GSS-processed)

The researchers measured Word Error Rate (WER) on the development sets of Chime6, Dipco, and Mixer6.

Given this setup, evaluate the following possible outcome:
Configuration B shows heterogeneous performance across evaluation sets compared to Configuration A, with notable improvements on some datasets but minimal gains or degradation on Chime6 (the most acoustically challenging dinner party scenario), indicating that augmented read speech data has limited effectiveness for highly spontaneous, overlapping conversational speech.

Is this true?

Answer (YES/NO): NO